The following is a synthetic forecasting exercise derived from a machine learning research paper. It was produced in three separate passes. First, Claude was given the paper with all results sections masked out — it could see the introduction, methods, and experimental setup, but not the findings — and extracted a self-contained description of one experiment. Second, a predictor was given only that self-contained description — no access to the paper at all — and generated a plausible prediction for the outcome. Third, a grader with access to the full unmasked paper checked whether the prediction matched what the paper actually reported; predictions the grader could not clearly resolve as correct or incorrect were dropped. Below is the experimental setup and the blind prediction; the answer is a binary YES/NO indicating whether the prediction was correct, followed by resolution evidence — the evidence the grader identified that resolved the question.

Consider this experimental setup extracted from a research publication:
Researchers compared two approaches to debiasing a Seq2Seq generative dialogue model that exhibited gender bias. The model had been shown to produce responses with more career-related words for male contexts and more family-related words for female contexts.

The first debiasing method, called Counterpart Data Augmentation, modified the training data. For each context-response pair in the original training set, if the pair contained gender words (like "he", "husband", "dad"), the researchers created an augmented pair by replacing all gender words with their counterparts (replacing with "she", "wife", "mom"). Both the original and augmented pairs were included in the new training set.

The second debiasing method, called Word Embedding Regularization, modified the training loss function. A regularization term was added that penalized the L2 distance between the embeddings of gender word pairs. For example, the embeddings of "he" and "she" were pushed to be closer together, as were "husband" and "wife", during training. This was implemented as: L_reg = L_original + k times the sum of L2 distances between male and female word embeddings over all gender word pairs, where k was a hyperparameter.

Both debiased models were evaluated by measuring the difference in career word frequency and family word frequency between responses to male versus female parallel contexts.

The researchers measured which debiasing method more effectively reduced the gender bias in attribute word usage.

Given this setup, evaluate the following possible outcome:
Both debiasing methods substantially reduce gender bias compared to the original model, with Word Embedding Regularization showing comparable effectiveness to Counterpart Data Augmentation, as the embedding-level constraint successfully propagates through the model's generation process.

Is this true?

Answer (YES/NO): NO